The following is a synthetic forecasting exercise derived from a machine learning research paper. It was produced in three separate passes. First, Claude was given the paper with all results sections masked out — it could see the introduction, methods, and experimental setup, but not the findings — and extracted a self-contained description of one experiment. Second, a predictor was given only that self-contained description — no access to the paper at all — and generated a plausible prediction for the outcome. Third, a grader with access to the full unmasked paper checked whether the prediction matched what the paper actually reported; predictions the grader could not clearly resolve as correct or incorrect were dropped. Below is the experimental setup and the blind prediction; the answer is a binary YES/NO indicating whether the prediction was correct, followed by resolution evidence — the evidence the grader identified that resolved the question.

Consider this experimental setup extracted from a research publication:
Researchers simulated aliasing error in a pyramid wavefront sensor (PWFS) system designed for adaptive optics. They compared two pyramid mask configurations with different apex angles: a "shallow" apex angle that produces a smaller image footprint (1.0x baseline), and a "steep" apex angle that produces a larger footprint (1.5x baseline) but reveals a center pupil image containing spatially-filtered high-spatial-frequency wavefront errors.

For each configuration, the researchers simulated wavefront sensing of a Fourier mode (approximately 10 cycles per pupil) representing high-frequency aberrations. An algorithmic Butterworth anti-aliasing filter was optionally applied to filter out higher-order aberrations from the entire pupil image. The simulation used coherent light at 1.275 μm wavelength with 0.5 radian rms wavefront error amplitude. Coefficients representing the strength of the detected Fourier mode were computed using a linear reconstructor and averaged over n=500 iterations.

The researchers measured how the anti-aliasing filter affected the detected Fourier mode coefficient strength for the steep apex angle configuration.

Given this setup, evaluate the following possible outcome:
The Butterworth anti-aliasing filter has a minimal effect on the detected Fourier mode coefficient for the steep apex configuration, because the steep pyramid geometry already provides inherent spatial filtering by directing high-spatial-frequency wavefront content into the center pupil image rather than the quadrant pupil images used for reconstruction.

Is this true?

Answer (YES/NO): YES